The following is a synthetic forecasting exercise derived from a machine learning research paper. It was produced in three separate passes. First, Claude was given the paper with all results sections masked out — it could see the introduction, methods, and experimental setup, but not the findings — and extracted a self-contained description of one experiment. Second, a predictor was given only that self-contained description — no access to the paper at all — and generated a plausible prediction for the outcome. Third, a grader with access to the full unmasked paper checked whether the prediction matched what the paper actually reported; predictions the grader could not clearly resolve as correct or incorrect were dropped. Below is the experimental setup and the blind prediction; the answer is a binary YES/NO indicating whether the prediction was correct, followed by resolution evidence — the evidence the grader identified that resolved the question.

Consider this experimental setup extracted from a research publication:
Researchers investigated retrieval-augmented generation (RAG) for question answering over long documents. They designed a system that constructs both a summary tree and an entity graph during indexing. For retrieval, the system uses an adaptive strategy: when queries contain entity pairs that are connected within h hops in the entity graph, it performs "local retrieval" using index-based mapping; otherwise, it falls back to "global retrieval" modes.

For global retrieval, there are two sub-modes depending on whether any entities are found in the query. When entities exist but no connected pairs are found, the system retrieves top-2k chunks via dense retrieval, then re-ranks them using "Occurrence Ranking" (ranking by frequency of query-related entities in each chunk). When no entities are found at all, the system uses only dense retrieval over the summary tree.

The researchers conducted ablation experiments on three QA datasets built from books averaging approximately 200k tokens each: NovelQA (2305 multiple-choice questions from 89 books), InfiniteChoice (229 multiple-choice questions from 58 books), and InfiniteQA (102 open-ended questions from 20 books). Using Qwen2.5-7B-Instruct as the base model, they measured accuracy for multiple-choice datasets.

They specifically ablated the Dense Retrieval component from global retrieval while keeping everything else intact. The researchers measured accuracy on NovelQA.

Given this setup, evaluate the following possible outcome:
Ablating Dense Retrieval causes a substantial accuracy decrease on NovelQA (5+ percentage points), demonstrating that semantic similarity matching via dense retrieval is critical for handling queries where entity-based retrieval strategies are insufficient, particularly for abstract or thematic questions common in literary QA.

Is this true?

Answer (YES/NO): NO